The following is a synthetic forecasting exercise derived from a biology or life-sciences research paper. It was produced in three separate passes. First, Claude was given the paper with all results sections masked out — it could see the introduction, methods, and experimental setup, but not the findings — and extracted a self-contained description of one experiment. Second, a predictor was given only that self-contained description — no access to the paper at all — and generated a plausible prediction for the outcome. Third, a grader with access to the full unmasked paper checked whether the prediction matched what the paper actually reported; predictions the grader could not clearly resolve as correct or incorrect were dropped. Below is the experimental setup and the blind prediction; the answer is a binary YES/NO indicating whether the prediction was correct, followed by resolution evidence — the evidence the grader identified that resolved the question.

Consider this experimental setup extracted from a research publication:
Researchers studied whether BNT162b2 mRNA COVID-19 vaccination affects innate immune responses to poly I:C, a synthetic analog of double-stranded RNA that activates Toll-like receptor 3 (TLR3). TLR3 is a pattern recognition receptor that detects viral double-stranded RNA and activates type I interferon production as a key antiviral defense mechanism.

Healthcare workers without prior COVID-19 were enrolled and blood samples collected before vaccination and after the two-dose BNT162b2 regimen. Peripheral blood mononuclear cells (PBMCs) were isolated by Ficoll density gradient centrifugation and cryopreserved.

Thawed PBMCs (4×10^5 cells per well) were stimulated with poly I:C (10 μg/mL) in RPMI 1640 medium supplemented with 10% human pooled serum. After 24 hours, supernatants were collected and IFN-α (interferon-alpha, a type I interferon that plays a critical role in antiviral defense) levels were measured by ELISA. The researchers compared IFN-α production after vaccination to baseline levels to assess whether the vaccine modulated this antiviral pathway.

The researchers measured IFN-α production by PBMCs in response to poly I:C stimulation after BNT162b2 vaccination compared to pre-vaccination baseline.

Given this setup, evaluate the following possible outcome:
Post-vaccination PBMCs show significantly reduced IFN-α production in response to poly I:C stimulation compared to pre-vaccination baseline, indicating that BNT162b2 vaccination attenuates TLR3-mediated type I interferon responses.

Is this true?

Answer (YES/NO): YES